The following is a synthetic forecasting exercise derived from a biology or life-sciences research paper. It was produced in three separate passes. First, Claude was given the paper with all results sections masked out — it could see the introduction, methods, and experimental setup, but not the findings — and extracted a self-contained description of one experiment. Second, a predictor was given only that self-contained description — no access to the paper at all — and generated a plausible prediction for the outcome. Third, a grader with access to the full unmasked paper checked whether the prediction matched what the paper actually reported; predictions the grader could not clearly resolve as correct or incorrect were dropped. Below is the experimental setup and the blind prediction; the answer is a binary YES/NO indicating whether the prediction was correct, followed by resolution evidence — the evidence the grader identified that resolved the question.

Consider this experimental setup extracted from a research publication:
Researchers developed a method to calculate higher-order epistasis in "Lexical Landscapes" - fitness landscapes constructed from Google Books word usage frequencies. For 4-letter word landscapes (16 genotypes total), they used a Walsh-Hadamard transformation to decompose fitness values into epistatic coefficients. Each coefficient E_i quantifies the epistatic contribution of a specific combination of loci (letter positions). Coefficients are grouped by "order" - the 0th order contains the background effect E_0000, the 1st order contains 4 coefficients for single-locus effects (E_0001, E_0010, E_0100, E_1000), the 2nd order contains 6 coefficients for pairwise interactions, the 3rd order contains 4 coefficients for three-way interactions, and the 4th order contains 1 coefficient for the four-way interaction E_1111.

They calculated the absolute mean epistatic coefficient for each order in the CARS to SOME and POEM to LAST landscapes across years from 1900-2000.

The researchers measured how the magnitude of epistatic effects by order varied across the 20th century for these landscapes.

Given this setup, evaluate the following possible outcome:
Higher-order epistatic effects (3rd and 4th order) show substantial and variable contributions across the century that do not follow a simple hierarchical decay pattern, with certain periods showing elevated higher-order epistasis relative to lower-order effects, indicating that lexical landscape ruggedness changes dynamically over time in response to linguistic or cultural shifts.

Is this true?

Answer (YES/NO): YES